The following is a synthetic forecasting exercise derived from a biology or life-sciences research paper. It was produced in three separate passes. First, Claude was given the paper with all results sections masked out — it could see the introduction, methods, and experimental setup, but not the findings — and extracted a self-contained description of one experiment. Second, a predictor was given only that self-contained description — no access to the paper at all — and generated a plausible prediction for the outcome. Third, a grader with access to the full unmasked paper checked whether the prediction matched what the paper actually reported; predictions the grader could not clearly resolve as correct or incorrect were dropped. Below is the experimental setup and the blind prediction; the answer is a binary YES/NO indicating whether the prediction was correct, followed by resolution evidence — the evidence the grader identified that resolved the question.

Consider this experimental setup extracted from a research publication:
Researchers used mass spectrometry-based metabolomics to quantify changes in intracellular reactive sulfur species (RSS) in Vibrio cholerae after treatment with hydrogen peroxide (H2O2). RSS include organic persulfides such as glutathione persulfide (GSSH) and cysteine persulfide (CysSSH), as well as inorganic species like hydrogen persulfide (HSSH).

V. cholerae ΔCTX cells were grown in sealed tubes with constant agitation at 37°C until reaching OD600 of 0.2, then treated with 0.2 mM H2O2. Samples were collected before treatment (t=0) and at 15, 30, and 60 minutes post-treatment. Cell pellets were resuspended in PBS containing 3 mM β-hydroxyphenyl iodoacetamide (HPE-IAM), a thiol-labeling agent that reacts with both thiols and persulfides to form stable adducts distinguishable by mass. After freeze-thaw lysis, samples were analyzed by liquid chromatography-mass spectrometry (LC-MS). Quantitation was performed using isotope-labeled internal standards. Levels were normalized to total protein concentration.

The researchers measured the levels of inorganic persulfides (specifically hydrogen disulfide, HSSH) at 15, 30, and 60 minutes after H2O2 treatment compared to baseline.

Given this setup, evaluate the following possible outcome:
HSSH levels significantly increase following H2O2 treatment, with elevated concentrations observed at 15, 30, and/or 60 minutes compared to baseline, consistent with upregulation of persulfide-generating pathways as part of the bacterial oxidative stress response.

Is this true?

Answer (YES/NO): YES